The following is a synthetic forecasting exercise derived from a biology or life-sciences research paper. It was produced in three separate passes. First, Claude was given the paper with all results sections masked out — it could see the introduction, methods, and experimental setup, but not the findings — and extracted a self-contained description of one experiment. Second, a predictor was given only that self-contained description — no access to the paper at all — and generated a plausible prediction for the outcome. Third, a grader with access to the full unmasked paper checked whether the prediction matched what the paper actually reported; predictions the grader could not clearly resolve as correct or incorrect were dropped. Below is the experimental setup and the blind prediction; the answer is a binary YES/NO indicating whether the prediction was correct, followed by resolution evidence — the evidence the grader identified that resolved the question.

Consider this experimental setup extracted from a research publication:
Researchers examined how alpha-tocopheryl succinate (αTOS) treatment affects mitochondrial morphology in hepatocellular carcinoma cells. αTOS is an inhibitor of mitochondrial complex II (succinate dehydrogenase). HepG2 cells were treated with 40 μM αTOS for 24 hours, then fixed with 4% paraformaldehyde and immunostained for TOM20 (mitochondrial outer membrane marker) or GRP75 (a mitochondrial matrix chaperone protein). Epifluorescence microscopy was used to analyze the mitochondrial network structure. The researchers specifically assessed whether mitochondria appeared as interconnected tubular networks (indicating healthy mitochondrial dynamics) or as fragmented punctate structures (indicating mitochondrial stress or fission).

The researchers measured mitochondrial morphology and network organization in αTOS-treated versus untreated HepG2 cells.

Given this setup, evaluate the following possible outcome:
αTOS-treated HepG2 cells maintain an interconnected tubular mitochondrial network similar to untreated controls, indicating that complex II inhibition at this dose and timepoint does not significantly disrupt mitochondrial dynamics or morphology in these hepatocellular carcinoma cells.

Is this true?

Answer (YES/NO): NO